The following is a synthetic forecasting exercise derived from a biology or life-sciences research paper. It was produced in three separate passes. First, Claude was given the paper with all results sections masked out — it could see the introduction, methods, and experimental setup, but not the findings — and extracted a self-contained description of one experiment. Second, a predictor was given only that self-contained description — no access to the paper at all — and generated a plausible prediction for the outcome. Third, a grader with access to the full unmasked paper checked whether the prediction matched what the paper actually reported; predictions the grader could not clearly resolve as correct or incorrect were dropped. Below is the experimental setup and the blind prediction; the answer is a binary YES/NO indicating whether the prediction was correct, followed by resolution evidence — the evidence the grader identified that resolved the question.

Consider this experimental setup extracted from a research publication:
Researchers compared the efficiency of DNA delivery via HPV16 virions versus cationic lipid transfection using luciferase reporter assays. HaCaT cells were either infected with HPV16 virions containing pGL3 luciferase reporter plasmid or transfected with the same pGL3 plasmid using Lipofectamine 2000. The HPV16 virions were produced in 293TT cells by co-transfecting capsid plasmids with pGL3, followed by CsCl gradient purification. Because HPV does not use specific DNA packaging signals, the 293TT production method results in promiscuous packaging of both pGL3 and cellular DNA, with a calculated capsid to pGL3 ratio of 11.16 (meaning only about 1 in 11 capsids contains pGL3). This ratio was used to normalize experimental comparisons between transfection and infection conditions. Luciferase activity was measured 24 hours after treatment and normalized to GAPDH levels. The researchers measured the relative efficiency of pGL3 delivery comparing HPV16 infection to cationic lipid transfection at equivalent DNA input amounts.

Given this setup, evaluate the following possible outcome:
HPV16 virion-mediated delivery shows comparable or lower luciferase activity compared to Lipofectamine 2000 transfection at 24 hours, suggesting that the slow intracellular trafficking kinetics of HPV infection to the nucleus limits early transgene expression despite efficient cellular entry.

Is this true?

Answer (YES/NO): YES